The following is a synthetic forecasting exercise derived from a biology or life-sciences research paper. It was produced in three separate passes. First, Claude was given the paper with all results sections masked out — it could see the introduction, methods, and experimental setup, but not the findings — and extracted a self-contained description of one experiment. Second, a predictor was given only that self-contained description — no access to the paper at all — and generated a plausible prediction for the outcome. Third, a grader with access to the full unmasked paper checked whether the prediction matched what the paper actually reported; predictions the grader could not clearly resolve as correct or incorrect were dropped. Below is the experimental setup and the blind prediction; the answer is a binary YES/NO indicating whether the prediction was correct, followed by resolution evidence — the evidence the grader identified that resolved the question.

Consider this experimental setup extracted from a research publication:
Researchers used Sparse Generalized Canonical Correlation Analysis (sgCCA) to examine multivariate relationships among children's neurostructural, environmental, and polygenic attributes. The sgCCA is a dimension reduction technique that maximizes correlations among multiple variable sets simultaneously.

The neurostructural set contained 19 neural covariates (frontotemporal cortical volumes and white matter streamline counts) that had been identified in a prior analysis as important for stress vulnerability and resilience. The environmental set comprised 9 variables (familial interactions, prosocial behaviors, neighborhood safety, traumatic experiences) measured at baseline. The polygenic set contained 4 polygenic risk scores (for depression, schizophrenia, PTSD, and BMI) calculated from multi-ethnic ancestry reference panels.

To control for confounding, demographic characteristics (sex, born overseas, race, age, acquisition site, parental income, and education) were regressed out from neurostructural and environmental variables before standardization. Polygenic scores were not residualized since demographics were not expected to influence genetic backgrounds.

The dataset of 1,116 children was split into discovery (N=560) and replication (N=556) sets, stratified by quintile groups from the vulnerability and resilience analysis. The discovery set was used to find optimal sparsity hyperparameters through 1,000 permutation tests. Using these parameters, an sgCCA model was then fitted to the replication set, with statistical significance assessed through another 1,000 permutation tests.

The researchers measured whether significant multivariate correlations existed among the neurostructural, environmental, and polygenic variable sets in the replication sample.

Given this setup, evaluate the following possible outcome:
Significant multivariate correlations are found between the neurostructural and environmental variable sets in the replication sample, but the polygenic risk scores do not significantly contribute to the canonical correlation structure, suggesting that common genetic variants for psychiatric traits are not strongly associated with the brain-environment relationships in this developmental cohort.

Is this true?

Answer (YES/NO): NO